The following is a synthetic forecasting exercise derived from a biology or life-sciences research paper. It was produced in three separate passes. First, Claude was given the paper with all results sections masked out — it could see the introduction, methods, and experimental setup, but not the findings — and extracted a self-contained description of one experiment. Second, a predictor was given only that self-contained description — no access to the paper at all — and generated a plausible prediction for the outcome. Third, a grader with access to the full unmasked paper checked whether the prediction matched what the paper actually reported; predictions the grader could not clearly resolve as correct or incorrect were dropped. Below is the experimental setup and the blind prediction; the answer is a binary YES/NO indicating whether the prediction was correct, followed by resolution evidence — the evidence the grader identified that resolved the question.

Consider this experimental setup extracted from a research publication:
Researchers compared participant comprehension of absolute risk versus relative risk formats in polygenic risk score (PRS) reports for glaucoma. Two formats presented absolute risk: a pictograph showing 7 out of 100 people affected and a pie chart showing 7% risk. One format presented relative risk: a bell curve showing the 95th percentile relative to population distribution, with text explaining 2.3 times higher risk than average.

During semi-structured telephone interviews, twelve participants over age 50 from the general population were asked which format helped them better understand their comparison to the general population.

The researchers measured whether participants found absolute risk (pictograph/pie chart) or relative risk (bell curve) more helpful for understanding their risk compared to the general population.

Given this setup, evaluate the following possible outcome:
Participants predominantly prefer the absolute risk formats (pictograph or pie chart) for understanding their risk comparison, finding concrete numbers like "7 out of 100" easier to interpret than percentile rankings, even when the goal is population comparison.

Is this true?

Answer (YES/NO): YES